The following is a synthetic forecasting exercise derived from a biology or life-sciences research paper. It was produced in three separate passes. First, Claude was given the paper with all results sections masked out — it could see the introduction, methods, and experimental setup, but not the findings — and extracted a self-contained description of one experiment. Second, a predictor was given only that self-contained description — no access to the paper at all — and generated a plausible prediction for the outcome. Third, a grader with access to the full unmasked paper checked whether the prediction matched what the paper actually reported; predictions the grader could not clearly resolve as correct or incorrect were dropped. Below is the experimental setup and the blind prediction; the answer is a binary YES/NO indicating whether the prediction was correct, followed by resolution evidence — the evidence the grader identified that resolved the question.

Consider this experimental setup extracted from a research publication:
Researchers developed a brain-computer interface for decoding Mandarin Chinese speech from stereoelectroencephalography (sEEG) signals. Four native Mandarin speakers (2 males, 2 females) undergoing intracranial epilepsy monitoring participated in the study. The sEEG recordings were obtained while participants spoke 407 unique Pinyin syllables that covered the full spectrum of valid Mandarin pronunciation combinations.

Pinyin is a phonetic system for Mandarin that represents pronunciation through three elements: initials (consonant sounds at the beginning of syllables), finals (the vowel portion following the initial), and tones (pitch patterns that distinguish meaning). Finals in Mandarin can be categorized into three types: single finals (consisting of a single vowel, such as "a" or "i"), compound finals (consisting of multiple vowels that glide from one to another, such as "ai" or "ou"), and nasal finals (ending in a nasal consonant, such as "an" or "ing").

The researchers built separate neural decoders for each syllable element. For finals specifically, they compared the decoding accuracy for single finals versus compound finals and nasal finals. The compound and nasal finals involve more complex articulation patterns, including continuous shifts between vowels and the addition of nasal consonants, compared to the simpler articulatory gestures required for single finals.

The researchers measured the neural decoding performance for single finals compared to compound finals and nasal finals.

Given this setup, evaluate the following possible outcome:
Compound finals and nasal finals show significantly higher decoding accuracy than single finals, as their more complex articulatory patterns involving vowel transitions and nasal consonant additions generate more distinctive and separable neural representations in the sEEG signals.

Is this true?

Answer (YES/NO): NO